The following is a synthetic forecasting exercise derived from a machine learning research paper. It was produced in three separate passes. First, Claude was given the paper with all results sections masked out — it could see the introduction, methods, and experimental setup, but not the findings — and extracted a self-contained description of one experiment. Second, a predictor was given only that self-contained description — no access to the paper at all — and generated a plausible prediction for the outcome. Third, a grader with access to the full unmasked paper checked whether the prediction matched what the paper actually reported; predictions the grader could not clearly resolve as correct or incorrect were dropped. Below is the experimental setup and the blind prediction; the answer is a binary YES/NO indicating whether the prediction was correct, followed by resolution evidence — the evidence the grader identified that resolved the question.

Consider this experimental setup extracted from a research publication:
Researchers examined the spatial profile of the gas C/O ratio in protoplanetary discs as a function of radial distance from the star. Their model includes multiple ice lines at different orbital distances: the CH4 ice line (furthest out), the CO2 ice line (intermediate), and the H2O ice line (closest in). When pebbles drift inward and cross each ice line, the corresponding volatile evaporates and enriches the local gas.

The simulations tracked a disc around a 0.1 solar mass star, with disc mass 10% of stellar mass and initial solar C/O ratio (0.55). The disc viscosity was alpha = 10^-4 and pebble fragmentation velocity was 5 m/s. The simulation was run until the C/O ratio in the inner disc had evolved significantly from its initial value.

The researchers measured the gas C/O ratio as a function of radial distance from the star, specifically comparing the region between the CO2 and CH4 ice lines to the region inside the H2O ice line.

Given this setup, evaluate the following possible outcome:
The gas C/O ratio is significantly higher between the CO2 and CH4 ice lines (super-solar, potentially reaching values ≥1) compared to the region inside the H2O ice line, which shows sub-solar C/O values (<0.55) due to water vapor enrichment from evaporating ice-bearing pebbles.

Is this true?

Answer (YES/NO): NO